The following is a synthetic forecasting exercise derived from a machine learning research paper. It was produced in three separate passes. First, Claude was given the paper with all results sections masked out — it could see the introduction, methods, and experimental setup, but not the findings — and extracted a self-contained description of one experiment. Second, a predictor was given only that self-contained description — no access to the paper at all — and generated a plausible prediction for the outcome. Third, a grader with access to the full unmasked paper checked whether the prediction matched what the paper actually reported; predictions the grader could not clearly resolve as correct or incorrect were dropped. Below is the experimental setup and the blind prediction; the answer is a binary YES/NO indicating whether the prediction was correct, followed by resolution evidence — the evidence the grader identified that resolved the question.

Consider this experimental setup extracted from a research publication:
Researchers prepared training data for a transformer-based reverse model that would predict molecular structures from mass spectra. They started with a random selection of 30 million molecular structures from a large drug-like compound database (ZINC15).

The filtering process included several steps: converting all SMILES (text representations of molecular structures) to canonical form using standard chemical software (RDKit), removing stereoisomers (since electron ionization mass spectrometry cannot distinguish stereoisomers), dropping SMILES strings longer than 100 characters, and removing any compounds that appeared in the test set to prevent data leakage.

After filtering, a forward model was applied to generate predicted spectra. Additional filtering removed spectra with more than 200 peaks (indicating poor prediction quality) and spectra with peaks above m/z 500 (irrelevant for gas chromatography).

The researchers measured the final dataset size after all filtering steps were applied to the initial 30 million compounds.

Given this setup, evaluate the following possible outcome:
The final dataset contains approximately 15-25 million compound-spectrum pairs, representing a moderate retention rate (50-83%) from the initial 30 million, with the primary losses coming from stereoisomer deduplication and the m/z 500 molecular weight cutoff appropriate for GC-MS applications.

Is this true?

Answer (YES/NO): NO